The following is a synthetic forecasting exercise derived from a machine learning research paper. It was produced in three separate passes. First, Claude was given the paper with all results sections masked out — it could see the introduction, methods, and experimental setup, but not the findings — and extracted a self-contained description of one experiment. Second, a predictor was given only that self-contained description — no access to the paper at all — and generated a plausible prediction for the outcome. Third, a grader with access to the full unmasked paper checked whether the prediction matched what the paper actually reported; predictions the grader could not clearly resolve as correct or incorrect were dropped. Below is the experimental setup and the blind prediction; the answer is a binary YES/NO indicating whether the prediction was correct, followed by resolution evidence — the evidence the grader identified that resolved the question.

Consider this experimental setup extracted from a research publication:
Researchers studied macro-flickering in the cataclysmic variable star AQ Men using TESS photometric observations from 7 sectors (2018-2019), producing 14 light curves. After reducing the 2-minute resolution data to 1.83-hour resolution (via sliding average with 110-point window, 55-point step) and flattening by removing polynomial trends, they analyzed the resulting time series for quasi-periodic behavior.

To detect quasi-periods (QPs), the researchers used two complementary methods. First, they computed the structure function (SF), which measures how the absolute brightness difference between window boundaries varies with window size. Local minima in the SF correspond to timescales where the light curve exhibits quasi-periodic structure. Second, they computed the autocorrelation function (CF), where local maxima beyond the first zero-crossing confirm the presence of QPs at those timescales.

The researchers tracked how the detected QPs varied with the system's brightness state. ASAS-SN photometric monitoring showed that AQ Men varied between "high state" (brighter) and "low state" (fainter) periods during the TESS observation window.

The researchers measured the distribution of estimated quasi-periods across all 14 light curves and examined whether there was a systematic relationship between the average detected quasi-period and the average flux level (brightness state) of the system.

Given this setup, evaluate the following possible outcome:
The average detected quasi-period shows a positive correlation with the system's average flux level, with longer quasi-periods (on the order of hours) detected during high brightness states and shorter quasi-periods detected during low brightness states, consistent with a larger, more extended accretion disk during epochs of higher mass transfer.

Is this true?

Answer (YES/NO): NO